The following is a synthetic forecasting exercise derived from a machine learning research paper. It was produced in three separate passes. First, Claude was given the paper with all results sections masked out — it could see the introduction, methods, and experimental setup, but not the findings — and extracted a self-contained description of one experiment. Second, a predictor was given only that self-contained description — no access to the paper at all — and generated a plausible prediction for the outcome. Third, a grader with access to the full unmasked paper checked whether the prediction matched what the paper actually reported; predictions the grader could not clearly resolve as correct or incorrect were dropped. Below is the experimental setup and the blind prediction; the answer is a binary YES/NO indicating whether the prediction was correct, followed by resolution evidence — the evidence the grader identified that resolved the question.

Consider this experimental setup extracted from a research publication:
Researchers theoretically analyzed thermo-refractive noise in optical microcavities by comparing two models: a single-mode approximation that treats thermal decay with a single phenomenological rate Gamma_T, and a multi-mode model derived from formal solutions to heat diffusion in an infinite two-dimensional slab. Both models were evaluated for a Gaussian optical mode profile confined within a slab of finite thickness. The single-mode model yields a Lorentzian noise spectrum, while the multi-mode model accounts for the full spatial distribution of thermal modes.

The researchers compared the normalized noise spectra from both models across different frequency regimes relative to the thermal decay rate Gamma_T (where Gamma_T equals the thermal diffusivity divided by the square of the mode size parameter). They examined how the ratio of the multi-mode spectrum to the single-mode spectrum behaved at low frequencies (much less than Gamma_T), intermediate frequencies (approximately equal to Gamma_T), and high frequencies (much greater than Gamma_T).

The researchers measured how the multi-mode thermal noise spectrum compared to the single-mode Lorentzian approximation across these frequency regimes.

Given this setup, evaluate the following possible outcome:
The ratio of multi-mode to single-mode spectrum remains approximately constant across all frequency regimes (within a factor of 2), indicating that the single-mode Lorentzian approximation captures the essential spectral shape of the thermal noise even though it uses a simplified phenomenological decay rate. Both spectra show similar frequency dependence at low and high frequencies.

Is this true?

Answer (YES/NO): NO